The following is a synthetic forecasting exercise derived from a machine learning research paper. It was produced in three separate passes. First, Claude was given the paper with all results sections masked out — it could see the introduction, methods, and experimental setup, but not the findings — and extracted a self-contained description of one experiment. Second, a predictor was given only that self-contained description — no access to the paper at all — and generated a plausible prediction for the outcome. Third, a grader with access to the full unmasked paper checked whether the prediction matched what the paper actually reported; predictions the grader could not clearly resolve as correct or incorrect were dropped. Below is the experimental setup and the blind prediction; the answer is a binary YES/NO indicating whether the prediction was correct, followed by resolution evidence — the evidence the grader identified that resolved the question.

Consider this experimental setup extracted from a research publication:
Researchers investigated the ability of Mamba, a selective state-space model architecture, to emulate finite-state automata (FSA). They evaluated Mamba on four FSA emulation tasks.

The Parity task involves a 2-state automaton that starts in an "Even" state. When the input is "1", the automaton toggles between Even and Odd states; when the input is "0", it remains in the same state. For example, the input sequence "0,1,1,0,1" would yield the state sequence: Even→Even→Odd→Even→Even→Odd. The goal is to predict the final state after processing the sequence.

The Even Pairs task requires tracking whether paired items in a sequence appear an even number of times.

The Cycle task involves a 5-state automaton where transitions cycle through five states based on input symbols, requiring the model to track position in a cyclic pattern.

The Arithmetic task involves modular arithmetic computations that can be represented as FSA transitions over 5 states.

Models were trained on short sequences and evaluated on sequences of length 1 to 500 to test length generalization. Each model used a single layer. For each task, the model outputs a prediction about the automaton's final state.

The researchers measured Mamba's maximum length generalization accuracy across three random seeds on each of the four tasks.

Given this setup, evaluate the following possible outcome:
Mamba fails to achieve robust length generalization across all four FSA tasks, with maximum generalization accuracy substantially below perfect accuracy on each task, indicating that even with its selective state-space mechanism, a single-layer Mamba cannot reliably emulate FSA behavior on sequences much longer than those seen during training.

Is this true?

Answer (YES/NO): NO